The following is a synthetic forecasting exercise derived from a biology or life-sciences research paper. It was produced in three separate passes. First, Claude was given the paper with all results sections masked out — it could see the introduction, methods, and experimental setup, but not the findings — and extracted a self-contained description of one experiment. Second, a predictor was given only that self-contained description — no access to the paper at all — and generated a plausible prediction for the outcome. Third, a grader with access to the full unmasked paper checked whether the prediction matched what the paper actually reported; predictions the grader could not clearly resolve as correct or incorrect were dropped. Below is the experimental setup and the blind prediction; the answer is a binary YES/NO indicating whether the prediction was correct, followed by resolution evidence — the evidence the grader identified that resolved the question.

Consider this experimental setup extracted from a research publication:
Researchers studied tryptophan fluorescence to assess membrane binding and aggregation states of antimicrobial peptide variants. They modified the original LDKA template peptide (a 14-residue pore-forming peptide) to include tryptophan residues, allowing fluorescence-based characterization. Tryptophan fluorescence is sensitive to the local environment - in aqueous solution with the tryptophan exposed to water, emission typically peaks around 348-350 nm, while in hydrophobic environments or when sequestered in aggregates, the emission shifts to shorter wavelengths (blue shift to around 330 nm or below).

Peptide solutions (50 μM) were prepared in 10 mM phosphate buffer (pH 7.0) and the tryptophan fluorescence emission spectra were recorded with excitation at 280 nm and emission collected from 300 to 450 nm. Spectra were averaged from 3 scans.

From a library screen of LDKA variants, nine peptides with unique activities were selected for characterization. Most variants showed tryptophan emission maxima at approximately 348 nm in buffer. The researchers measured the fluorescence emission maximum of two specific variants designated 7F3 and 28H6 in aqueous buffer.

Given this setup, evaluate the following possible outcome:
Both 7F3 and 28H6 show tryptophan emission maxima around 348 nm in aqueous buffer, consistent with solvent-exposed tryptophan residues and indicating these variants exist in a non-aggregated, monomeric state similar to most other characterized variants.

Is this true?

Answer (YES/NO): NO